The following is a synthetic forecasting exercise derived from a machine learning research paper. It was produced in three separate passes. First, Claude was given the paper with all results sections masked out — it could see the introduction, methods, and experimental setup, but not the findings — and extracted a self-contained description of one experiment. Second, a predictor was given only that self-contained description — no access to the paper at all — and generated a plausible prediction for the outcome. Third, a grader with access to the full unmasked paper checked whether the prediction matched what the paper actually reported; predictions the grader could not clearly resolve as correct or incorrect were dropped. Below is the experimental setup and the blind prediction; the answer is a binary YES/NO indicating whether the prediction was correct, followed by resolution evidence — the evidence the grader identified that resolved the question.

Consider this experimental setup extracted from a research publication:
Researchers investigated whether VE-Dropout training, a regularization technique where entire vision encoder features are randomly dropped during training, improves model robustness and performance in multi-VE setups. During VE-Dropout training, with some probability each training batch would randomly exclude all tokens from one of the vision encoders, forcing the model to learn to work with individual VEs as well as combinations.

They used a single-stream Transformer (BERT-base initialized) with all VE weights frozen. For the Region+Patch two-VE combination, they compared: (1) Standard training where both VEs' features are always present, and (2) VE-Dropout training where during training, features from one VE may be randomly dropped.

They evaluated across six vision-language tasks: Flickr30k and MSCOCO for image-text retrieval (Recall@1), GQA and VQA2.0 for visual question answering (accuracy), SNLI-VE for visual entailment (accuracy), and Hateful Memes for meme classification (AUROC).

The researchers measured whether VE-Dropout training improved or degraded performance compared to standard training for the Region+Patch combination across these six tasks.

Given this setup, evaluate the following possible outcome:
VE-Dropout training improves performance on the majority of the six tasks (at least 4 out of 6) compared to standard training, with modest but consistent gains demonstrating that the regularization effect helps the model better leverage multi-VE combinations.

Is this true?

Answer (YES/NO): NO